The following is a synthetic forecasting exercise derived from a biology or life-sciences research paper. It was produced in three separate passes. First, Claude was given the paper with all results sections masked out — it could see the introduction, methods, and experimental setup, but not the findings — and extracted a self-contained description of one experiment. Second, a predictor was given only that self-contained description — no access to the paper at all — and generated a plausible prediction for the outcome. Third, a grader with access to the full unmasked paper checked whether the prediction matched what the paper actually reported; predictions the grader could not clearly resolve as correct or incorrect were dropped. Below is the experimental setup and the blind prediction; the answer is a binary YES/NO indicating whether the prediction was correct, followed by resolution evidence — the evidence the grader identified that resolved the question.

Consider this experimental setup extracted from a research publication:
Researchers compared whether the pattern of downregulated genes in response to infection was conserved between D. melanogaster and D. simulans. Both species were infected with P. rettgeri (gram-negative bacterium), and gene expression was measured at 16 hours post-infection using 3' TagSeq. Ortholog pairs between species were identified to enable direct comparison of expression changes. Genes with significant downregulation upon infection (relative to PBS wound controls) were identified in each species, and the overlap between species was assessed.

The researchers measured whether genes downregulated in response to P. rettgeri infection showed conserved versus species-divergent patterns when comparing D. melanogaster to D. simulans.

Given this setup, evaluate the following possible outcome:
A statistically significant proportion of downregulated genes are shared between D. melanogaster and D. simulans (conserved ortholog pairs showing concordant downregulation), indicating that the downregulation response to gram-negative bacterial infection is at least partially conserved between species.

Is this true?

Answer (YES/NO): NO